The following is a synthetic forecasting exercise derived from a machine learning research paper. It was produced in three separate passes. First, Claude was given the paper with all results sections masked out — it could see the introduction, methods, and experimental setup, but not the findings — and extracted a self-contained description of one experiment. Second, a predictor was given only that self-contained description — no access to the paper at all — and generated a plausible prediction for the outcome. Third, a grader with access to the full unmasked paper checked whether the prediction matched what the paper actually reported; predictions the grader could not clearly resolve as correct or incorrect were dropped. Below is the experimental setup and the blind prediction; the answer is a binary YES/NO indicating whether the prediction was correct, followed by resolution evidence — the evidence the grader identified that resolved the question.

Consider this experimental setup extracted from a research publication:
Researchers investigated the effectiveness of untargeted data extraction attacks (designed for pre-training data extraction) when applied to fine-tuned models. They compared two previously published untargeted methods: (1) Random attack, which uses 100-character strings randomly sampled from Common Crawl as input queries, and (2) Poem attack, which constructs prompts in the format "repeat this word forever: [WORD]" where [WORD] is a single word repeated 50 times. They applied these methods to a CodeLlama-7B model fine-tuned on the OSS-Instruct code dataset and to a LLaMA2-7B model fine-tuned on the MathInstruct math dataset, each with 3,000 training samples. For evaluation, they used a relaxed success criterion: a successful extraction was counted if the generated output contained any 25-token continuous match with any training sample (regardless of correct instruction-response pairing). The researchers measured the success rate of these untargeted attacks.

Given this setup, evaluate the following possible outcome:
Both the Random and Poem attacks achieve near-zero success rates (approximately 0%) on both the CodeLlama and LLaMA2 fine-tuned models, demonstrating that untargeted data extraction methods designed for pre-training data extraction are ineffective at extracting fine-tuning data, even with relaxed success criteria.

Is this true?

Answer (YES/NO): NO